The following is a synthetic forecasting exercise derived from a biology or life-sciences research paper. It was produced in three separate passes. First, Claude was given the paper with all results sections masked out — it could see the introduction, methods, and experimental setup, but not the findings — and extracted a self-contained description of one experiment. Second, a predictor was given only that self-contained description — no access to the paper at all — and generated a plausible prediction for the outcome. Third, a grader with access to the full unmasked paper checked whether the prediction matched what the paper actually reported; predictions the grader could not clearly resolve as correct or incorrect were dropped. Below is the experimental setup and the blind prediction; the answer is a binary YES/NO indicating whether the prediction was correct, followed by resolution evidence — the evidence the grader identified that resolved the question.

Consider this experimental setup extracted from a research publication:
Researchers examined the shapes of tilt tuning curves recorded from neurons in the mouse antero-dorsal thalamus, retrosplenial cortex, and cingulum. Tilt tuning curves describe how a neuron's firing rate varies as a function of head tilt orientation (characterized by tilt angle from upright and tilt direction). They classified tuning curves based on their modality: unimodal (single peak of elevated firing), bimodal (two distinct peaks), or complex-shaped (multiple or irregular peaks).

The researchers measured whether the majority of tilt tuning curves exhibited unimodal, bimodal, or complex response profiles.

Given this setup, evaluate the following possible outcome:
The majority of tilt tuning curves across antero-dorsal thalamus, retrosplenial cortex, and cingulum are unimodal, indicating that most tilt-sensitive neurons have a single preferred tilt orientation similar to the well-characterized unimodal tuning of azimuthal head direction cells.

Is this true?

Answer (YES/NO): YES